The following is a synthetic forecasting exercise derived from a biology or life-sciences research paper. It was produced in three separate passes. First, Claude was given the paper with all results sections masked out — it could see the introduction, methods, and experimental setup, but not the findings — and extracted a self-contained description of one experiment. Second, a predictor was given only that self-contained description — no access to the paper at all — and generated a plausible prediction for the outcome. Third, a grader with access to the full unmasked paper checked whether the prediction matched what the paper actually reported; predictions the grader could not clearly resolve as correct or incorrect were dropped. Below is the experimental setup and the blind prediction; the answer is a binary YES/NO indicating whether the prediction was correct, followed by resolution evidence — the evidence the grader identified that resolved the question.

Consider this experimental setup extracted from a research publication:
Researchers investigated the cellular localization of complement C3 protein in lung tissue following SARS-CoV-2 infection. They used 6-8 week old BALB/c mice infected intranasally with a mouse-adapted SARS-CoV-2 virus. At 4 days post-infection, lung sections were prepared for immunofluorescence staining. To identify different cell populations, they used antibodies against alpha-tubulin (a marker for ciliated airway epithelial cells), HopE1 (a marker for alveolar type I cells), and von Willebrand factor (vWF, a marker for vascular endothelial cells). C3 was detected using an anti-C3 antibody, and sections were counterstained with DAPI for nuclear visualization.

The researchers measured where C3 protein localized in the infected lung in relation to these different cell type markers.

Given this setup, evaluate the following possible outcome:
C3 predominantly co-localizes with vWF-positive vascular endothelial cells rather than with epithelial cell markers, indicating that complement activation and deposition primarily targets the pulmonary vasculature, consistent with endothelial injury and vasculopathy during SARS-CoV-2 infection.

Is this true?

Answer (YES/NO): NO